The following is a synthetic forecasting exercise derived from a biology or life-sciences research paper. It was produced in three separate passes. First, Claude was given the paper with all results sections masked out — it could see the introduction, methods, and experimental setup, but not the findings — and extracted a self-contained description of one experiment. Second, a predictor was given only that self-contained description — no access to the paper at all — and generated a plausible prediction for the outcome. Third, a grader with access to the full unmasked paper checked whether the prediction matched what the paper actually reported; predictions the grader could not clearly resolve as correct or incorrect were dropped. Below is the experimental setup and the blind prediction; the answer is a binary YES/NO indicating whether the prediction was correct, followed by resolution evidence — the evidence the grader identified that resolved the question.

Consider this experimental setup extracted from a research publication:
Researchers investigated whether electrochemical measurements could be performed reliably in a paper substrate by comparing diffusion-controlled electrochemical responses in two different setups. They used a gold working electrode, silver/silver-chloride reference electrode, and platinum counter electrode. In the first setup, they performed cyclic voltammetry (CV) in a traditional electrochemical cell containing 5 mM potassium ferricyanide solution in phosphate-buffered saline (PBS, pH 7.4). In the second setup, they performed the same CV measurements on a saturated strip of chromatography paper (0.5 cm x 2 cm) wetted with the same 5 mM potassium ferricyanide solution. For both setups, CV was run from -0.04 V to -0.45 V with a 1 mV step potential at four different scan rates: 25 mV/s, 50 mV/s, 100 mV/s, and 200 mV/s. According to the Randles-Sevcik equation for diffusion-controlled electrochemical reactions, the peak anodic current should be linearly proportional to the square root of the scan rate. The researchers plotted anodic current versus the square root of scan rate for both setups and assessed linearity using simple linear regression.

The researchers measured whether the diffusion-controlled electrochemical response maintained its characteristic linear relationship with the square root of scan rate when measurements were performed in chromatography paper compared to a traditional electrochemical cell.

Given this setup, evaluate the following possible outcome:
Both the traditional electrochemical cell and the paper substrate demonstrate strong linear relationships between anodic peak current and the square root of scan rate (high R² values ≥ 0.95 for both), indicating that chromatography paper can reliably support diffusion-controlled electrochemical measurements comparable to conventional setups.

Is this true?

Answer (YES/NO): YES